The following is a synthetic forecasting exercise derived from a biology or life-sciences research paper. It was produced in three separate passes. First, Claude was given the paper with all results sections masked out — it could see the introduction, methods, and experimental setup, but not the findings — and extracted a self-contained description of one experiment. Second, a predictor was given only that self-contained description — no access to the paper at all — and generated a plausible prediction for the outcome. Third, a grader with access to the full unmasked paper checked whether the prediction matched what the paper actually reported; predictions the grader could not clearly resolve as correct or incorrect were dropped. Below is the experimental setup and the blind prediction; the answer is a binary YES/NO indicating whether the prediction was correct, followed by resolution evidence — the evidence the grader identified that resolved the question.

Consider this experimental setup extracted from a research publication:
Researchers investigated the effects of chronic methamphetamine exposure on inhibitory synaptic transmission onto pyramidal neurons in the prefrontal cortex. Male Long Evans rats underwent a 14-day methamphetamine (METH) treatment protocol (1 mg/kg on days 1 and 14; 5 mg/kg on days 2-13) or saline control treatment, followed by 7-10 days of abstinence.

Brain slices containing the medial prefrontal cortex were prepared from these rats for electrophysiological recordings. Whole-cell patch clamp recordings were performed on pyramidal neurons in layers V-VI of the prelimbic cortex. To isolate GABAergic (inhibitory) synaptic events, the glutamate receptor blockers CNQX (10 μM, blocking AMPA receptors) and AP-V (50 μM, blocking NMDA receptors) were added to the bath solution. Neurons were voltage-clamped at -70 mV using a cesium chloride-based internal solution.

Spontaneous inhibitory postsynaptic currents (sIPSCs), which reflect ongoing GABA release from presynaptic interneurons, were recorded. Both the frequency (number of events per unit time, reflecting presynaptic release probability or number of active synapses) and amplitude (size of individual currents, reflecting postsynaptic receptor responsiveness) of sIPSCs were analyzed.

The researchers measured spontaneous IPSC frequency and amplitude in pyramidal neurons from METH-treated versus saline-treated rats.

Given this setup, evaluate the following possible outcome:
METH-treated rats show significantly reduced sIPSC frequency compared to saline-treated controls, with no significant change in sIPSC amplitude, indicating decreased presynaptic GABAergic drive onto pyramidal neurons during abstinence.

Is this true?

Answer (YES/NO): NO